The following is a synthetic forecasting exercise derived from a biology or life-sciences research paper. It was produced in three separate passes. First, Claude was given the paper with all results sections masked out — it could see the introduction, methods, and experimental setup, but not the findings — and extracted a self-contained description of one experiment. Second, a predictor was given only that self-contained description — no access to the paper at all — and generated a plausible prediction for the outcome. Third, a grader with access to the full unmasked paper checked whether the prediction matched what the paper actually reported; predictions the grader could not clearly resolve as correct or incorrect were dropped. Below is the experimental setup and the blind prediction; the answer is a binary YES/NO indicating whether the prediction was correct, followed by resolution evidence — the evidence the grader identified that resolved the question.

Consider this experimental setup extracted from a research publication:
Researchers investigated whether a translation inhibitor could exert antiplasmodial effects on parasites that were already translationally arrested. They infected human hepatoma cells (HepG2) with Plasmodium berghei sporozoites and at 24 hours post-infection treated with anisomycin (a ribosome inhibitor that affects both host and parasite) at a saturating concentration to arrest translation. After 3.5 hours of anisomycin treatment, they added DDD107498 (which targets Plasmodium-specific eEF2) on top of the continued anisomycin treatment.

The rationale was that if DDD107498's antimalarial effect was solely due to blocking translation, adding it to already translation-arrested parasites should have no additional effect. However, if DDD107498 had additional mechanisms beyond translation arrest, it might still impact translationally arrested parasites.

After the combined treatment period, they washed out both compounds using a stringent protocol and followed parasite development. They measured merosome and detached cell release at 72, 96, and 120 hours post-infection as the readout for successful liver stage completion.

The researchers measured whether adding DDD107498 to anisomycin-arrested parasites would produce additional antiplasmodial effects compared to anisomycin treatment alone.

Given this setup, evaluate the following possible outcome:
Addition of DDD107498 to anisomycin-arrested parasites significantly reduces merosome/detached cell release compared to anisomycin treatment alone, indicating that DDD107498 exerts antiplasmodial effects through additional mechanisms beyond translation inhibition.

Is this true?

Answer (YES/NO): YES